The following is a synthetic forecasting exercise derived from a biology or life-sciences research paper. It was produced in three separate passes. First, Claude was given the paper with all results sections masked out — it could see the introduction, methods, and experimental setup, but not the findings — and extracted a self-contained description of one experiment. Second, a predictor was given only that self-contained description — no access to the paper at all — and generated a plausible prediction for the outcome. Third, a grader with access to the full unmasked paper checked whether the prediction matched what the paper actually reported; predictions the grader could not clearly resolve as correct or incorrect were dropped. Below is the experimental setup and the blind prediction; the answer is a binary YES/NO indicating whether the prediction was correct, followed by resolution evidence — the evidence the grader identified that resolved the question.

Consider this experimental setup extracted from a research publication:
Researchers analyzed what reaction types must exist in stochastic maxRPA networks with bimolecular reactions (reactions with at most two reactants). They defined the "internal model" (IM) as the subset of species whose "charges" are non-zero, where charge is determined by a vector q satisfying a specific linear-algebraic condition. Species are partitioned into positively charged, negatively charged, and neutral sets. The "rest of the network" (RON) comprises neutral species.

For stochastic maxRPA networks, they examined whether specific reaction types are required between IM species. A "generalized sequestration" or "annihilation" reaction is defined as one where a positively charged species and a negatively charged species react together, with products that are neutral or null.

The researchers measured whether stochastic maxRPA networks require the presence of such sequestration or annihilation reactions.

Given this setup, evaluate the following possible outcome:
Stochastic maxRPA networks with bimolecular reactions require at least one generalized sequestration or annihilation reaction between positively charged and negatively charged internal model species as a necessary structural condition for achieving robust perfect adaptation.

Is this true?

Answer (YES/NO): YES